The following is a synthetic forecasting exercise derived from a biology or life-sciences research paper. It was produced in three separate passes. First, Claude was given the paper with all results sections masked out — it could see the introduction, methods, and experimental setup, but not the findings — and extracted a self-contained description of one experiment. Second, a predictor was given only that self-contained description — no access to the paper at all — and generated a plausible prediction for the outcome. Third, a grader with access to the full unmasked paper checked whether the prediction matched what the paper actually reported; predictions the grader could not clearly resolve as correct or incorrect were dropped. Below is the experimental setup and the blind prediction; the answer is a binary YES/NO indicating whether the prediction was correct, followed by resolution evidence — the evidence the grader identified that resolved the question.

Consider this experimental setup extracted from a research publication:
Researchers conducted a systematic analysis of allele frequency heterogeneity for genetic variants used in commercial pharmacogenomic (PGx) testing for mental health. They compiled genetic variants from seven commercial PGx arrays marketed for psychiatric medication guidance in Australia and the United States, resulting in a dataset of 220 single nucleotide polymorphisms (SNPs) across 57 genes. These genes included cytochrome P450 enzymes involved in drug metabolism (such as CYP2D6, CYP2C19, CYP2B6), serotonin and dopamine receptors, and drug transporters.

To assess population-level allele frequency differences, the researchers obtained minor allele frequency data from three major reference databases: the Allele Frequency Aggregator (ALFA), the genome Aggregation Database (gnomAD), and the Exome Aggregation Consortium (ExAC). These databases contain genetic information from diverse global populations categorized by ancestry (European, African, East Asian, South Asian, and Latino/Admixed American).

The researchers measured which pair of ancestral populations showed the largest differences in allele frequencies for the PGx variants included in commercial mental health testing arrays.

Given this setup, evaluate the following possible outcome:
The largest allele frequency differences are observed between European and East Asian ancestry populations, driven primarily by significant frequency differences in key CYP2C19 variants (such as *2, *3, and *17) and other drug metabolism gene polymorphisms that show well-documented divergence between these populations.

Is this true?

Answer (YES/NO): NO